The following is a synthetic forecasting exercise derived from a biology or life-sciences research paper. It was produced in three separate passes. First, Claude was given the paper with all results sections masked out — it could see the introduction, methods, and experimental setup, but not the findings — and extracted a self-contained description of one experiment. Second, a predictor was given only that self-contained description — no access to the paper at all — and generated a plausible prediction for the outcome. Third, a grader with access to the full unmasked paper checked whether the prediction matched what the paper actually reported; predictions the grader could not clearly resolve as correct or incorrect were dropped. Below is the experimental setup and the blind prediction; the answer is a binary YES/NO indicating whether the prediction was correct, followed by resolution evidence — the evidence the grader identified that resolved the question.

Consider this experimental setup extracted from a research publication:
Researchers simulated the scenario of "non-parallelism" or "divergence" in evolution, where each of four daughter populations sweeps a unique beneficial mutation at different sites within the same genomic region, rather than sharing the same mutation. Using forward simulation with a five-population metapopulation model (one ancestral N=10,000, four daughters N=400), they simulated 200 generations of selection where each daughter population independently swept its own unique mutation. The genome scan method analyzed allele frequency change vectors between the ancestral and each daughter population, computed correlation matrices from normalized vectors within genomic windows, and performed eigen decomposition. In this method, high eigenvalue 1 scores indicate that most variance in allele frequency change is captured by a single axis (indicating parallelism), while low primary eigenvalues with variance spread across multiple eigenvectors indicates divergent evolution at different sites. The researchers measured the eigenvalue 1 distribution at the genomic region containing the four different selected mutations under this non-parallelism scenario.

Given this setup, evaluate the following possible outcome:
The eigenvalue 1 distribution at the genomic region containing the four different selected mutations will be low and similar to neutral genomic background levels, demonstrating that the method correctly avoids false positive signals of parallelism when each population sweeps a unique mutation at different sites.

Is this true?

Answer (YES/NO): YES